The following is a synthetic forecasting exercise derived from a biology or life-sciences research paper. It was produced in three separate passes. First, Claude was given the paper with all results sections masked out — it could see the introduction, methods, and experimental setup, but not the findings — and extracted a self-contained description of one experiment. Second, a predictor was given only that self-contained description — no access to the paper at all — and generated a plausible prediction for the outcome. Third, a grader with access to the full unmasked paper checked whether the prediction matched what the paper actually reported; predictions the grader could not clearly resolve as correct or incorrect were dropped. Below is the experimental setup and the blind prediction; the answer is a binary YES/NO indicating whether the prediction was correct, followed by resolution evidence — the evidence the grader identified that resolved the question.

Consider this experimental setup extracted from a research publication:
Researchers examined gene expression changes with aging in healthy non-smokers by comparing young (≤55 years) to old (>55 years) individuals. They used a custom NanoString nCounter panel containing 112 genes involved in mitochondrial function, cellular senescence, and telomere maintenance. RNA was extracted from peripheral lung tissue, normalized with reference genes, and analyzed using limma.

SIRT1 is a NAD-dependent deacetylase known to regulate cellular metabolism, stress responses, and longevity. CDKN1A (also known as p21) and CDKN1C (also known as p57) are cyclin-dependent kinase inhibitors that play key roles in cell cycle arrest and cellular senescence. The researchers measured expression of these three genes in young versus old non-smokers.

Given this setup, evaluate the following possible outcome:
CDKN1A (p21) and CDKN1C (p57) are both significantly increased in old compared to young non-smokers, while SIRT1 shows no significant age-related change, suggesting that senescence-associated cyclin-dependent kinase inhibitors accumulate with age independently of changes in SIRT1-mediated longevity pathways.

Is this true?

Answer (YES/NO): NO